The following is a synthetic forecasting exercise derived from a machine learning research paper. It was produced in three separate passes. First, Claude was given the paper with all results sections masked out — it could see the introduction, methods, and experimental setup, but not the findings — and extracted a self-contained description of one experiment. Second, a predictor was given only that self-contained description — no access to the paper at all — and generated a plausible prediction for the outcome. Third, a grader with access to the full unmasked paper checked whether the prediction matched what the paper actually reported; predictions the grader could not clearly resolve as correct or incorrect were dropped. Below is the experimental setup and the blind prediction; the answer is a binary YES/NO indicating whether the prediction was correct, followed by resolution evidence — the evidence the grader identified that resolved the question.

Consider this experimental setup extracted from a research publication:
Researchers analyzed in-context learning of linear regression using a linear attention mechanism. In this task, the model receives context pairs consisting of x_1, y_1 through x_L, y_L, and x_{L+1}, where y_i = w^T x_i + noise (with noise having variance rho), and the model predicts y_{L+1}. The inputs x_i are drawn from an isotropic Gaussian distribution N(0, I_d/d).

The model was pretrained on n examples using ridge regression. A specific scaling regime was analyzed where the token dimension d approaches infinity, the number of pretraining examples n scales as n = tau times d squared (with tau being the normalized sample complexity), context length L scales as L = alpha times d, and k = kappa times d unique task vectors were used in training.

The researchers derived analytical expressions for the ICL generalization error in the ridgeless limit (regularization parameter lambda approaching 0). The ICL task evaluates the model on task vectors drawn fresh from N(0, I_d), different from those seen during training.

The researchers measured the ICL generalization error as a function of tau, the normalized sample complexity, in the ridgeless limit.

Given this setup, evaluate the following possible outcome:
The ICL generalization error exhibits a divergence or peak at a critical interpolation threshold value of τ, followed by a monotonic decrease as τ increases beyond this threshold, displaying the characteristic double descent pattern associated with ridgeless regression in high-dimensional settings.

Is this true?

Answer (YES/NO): YES